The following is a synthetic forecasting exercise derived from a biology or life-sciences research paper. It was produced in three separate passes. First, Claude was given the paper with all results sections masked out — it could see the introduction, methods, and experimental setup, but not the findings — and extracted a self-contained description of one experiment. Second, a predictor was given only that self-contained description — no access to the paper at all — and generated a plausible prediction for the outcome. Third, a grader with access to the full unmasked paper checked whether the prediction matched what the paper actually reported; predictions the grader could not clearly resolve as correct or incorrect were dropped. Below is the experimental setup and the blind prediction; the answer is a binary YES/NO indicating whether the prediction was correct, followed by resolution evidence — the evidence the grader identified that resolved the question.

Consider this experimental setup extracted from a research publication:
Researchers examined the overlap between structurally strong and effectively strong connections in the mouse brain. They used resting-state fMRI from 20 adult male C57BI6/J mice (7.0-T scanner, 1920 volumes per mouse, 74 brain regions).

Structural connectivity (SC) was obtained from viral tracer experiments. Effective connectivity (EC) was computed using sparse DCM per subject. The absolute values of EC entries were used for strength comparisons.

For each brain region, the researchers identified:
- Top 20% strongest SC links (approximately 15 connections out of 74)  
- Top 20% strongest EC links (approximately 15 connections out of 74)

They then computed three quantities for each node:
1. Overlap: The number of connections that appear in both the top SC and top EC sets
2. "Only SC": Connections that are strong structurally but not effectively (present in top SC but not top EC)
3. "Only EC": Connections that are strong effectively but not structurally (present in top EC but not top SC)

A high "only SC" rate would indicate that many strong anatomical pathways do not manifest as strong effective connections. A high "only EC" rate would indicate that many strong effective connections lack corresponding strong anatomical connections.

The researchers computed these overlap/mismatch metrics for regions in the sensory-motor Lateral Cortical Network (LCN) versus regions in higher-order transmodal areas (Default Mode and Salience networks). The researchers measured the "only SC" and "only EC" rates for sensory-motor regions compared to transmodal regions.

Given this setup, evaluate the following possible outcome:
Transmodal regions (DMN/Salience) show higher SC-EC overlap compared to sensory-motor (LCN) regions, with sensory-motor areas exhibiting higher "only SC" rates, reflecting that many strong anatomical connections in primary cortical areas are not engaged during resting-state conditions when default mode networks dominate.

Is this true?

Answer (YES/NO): NO